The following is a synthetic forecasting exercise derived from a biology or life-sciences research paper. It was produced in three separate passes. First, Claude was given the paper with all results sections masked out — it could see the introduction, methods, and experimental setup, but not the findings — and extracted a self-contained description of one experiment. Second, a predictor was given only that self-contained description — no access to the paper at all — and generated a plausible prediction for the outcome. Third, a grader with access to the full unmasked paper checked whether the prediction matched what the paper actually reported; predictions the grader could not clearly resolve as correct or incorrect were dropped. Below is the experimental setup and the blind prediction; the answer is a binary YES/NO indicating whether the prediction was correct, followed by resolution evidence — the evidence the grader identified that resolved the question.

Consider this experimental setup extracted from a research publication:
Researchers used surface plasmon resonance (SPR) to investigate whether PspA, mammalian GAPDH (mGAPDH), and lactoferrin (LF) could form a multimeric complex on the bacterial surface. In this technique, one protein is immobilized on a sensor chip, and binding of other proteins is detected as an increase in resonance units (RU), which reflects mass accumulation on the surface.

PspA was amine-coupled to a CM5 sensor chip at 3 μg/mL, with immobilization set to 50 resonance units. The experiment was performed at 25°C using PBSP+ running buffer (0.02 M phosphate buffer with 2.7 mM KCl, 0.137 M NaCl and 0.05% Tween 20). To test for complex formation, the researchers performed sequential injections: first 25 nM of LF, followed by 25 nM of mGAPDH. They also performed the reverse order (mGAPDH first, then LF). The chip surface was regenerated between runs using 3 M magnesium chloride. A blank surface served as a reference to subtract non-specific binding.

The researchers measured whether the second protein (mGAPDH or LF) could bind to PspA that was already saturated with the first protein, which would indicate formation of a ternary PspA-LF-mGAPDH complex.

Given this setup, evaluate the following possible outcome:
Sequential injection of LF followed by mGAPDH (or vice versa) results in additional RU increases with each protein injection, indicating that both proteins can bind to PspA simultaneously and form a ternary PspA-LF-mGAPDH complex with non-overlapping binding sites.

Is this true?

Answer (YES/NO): NO